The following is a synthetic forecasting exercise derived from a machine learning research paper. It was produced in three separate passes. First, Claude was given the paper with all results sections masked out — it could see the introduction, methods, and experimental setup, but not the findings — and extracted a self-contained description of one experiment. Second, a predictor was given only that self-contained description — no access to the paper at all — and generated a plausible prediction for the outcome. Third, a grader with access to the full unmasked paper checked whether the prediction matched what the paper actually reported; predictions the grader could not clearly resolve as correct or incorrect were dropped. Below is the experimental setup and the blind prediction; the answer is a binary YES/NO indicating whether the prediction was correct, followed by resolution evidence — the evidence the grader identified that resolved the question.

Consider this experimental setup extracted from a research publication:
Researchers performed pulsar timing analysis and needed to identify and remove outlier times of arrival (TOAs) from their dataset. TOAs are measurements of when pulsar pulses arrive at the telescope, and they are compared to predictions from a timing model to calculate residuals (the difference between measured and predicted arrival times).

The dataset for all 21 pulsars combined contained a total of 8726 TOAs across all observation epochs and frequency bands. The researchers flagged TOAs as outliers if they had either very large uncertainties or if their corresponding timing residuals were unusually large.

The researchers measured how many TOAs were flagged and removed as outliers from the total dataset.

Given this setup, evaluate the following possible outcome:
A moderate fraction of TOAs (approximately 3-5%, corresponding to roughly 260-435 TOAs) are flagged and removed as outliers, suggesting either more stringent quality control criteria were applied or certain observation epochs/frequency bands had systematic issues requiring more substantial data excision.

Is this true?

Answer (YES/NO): YES